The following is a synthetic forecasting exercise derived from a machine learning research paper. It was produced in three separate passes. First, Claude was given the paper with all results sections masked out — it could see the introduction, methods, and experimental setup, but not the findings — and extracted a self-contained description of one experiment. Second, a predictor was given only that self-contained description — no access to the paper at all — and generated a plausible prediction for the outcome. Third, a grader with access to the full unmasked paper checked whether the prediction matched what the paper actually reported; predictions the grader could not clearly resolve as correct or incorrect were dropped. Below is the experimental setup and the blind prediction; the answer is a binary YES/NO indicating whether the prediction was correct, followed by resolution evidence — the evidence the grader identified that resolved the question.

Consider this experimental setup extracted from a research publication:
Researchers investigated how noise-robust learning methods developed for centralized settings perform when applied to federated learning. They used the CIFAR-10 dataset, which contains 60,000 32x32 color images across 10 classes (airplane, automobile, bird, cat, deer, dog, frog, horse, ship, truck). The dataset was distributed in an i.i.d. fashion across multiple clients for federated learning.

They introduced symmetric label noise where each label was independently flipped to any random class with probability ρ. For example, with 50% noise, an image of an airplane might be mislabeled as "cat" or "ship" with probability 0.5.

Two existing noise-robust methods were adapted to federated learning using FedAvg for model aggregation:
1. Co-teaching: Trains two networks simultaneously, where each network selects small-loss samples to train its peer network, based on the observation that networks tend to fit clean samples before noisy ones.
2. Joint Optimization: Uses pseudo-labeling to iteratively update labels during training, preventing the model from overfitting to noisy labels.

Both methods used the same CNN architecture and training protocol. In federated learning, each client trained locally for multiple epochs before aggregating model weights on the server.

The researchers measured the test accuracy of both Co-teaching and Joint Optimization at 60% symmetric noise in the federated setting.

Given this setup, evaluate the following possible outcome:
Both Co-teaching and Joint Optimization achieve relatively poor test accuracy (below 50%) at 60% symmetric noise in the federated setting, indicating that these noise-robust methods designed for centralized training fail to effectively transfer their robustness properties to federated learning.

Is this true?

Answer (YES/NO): NO